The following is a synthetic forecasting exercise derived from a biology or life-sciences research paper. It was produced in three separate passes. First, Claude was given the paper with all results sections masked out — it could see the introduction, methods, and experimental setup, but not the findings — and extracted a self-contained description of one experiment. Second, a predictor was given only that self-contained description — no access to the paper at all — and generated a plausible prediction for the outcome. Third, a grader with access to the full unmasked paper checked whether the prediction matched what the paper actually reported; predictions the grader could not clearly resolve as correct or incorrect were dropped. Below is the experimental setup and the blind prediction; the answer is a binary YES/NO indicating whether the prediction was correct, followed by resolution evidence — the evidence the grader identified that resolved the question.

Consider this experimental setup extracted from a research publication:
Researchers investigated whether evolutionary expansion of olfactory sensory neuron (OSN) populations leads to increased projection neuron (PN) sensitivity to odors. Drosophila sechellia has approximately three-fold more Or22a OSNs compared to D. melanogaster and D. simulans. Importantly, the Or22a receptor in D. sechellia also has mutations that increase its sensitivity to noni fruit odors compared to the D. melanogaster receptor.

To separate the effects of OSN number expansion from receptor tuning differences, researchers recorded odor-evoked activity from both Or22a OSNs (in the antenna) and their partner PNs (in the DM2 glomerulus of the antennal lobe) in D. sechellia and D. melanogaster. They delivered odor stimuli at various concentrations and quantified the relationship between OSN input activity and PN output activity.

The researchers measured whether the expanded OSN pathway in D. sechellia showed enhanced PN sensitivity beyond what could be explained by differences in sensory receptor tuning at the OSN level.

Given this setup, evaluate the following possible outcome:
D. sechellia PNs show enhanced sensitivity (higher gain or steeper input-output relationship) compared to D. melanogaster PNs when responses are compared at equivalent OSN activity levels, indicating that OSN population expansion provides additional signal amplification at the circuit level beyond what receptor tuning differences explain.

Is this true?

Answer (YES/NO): NO